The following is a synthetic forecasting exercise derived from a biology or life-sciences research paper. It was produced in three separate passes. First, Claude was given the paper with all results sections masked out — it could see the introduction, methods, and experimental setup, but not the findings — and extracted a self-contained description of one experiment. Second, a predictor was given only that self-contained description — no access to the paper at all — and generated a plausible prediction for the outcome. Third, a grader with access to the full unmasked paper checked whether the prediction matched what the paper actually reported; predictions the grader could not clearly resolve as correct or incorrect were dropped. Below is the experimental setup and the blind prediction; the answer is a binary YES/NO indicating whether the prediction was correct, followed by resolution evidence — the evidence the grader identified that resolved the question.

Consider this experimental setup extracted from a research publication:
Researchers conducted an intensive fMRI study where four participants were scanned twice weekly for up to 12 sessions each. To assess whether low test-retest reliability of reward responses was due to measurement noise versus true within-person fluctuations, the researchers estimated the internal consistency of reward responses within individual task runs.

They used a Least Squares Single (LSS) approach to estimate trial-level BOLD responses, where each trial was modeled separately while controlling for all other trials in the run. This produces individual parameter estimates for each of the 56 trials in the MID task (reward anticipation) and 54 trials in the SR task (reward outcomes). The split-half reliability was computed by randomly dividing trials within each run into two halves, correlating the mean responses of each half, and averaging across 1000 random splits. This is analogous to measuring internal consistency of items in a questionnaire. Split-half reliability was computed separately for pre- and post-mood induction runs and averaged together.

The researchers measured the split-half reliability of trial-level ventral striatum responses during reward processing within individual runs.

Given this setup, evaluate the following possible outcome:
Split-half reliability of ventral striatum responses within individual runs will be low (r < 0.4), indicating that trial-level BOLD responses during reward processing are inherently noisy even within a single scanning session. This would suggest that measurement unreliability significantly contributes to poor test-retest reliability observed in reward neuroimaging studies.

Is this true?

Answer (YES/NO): NO